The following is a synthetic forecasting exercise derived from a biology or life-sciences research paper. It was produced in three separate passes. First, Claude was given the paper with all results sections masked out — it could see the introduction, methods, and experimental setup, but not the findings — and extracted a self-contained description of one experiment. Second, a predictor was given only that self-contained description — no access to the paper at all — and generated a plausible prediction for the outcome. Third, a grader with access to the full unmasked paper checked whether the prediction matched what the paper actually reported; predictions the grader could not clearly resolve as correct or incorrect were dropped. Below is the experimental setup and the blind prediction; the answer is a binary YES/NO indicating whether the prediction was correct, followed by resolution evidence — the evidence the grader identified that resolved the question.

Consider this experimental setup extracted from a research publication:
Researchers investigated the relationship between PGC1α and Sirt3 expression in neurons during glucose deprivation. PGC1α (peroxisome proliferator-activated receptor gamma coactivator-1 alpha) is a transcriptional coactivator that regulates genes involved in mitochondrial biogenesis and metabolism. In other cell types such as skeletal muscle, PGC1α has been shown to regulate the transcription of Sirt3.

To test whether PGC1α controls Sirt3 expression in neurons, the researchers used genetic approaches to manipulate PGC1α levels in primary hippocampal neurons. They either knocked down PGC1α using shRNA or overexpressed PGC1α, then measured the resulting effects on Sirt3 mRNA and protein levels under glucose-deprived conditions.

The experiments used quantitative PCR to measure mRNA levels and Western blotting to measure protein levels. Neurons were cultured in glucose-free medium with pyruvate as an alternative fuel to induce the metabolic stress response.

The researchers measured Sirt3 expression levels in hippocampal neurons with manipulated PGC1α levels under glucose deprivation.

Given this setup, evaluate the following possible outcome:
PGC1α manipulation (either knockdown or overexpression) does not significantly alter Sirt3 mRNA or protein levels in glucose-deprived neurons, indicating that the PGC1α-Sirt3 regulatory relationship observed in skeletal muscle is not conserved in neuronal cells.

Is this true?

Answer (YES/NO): NO